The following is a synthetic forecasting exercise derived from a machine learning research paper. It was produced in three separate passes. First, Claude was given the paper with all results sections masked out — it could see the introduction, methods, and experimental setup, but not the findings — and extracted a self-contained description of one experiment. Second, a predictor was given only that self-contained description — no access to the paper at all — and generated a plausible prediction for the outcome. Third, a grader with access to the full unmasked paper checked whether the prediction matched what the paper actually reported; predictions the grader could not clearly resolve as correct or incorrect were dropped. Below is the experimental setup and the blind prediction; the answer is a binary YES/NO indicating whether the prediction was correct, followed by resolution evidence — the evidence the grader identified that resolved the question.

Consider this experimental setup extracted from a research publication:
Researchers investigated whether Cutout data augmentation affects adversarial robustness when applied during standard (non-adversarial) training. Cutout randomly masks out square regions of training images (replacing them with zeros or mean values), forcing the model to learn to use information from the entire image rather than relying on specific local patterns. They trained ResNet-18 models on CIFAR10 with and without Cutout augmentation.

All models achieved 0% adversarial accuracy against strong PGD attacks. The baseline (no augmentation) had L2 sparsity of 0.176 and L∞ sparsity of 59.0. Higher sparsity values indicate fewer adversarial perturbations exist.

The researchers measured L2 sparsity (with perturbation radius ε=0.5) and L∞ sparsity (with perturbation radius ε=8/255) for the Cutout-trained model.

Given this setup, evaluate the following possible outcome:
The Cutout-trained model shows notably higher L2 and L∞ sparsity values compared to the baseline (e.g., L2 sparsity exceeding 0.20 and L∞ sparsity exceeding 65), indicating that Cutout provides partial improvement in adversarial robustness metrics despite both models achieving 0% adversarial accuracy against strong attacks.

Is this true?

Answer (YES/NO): YES